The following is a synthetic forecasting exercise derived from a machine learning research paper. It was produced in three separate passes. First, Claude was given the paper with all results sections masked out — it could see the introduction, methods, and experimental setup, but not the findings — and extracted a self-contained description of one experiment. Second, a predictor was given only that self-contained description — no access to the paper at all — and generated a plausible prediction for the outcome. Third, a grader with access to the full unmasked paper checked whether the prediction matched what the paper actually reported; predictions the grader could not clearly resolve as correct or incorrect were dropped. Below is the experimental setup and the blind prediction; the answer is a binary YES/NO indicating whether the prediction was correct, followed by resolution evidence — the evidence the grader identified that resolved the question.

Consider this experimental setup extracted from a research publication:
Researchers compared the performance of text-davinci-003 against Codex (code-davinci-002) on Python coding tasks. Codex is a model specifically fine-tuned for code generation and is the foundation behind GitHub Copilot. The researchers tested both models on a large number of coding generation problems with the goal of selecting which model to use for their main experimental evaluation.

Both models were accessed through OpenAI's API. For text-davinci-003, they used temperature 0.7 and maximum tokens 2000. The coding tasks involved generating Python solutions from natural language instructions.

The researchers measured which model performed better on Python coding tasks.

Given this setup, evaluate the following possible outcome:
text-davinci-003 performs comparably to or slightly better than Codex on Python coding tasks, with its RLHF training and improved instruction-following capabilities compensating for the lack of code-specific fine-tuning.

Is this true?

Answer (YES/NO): YES